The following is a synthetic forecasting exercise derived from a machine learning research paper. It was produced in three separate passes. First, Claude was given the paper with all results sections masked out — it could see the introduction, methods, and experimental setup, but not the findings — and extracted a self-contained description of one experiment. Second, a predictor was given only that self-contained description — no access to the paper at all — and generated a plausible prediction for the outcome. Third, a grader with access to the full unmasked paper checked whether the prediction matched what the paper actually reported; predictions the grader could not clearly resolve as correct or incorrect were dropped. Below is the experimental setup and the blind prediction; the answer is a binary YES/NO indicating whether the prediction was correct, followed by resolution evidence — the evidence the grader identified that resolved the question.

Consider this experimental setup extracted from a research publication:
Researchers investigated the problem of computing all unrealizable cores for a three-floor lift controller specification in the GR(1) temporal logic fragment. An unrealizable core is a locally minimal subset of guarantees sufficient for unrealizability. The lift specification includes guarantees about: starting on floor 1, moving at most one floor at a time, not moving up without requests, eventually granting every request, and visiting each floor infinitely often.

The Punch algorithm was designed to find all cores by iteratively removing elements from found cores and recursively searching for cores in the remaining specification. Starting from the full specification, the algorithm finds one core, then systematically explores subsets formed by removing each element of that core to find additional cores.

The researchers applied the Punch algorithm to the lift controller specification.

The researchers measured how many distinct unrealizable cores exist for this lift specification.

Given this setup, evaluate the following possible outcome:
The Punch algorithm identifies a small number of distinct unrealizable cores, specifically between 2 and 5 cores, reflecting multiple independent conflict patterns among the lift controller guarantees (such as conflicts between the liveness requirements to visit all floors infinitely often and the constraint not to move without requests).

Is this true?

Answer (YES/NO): NO